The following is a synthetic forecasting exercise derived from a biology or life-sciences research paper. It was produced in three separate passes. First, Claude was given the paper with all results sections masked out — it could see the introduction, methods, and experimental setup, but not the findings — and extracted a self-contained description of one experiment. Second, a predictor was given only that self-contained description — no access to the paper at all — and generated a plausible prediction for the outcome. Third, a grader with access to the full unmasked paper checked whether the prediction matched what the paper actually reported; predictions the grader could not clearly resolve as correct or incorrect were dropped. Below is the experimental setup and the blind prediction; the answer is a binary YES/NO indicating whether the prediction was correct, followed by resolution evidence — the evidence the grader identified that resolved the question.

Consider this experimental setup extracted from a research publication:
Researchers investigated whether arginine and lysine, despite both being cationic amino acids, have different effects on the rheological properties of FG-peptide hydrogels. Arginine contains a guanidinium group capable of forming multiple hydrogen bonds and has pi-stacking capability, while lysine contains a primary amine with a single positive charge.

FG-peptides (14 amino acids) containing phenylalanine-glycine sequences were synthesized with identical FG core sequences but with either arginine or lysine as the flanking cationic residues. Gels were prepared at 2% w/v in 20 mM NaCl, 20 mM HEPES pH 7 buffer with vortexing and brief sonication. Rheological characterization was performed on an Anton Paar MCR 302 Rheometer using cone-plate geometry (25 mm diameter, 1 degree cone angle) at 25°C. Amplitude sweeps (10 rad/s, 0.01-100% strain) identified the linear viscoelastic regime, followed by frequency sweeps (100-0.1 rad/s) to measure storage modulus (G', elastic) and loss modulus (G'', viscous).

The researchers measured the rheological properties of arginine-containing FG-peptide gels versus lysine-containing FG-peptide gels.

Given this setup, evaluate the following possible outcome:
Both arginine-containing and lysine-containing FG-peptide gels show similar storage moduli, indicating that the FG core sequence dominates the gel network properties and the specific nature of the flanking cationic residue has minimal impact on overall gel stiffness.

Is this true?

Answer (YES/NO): NO